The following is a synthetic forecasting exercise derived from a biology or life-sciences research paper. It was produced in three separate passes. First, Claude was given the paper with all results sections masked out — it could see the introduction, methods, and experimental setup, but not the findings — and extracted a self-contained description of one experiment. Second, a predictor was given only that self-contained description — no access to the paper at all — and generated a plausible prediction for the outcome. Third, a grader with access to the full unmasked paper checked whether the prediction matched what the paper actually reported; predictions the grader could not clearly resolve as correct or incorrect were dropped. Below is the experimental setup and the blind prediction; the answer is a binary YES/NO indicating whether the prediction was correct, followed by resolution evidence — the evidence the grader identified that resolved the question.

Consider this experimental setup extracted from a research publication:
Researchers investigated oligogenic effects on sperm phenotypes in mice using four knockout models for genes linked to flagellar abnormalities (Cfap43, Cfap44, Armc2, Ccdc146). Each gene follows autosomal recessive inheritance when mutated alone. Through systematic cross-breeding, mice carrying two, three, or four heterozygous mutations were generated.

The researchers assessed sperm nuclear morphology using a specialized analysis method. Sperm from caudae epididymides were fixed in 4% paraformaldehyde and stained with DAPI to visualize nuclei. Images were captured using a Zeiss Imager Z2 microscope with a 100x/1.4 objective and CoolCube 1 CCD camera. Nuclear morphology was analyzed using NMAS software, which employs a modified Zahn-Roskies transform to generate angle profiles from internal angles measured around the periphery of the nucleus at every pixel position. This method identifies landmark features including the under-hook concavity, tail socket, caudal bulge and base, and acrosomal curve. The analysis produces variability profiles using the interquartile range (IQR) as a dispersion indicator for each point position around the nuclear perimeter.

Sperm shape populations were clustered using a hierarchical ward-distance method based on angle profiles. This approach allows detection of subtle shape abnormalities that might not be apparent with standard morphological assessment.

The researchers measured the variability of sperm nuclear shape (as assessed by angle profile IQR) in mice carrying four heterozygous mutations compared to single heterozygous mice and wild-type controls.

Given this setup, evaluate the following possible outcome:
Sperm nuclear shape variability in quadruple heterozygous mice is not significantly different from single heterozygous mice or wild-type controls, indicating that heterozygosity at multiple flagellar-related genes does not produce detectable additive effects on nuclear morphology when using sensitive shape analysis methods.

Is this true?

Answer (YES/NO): NO